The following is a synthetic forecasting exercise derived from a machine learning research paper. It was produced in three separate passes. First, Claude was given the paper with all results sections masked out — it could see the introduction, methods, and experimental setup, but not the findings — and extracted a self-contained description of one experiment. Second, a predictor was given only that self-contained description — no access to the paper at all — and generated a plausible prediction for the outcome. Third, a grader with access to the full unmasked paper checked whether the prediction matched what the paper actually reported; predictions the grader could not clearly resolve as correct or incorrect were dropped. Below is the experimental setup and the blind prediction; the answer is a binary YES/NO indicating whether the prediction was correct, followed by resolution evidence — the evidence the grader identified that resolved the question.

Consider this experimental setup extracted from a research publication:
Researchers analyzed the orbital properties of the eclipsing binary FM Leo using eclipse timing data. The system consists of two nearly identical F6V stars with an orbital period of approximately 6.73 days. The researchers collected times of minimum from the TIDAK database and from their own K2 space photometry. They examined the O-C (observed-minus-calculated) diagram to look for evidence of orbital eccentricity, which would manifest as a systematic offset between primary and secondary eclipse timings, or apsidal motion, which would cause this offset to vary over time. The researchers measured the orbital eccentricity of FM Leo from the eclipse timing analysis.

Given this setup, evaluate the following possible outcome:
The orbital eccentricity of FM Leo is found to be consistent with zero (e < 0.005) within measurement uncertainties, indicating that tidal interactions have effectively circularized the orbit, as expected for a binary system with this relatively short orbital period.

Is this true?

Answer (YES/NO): NO